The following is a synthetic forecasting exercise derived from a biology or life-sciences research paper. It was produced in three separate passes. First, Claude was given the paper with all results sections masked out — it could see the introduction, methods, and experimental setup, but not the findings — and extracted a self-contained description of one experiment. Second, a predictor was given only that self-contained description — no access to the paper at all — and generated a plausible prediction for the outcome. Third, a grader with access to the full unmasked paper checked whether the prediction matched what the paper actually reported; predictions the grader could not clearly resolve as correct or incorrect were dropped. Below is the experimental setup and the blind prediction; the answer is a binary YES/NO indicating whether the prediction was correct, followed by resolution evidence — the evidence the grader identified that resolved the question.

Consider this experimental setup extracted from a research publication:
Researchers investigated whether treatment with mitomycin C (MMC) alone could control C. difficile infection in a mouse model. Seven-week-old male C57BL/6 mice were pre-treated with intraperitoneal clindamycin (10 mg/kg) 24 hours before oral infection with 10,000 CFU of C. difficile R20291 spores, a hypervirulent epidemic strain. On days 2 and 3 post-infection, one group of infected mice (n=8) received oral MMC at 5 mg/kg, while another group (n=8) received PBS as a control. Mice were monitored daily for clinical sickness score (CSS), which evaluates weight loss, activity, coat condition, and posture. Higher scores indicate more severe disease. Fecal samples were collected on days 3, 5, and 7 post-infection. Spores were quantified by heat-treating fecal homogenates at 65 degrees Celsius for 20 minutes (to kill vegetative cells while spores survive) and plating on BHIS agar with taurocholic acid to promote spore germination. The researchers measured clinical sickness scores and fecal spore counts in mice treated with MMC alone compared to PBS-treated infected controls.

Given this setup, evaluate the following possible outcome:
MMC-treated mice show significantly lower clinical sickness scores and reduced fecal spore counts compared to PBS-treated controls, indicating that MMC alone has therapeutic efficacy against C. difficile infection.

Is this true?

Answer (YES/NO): NO